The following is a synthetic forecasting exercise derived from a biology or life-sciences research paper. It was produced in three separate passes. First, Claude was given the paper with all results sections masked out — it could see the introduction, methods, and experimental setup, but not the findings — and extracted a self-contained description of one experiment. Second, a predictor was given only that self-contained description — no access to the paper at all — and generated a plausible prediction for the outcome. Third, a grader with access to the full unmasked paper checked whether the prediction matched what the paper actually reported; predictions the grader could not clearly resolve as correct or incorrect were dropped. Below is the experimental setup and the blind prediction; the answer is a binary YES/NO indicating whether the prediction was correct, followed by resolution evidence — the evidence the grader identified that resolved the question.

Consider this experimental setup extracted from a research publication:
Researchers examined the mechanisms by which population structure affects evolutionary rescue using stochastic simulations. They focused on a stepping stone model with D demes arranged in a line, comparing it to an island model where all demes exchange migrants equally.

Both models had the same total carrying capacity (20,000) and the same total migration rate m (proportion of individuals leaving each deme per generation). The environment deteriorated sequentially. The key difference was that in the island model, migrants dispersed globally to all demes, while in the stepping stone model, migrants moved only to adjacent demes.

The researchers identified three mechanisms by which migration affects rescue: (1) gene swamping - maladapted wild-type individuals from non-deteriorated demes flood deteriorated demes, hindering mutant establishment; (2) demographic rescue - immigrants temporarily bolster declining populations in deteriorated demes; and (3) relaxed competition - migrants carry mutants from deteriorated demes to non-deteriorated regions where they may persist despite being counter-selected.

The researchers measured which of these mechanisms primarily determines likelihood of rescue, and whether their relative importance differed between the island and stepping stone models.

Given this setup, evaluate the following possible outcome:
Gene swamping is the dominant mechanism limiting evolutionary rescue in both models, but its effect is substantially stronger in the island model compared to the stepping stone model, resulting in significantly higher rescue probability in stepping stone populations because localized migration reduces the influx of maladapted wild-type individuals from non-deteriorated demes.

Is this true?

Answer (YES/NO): NO